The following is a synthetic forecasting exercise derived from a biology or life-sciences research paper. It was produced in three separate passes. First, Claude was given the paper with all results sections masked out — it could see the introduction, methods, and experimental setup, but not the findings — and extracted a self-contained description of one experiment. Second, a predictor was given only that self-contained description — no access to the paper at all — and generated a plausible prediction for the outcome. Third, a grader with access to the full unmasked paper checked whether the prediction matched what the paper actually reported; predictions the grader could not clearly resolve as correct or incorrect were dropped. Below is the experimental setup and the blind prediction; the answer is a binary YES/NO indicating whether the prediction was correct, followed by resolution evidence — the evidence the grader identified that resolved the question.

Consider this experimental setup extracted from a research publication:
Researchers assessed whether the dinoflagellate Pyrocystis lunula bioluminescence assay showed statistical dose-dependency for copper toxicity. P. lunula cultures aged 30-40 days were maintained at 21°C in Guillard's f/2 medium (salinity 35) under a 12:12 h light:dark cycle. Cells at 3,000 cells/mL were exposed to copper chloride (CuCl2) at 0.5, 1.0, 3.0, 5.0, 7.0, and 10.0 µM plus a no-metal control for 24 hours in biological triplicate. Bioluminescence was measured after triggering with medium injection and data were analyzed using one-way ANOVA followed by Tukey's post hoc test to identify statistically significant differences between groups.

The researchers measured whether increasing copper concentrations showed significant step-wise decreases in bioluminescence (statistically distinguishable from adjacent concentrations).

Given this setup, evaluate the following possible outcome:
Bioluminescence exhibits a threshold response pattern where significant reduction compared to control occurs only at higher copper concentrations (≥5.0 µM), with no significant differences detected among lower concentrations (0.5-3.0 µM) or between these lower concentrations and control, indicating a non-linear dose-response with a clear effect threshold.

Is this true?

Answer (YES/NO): YES